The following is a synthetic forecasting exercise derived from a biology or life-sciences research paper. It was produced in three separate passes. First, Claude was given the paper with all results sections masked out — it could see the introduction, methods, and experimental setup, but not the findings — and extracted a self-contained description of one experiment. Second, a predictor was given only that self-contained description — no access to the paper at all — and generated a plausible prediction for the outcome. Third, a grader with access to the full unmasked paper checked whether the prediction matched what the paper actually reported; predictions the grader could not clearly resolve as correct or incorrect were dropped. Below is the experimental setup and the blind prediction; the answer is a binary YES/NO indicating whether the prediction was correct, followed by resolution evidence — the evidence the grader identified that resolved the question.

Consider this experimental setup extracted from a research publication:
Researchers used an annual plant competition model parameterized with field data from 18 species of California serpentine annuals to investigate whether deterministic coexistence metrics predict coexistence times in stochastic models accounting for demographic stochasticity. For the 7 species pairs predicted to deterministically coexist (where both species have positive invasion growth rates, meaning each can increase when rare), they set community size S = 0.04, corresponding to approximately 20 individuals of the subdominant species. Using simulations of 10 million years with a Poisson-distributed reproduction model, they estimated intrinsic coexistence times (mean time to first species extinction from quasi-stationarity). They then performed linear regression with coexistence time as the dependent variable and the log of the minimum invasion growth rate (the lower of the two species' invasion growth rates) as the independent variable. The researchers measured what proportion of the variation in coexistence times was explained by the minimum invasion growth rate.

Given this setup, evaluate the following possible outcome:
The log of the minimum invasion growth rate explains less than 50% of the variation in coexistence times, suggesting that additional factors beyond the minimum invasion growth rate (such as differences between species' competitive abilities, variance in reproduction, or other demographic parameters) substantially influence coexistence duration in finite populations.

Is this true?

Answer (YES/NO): NO